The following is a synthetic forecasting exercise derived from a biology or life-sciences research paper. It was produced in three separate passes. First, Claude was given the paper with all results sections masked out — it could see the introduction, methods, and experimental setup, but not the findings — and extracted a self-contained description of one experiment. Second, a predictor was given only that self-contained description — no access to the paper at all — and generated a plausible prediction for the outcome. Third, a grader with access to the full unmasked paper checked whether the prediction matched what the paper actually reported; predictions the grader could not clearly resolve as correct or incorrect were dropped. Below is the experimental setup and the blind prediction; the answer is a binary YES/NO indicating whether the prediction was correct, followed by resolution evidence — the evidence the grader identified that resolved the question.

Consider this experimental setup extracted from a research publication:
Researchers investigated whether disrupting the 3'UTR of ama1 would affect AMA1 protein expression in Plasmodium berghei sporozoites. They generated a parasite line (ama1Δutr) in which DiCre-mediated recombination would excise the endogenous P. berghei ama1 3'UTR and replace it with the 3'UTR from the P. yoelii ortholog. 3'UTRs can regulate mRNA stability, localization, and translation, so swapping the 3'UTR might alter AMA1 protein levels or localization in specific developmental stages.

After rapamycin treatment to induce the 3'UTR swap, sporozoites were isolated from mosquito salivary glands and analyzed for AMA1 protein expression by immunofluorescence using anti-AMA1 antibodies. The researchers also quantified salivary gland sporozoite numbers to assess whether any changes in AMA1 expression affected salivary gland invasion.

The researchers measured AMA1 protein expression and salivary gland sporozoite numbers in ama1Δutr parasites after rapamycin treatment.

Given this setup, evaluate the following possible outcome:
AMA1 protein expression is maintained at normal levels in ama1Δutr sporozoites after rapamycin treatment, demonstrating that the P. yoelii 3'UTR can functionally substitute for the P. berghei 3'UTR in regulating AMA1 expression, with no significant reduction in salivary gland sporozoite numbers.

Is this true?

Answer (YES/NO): YES